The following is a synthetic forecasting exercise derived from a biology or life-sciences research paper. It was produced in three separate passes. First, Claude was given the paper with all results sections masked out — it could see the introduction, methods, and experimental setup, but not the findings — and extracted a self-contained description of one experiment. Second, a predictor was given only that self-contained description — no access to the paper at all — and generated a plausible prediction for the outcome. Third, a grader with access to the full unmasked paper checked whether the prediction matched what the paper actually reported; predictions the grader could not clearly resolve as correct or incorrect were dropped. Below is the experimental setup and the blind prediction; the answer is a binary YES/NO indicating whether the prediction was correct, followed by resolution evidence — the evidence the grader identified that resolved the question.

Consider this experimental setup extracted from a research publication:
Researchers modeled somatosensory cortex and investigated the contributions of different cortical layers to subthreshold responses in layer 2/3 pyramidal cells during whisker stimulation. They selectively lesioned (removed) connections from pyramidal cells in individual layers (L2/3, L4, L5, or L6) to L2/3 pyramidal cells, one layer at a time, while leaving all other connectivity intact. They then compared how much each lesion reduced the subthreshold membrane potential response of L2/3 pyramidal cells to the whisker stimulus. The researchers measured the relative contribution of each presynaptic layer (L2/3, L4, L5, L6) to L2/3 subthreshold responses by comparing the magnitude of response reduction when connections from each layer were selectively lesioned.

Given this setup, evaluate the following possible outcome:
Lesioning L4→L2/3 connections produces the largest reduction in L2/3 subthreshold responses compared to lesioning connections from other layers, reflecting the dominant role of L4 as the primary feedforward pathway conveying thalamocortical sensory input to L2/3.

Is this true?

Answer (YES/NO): NO